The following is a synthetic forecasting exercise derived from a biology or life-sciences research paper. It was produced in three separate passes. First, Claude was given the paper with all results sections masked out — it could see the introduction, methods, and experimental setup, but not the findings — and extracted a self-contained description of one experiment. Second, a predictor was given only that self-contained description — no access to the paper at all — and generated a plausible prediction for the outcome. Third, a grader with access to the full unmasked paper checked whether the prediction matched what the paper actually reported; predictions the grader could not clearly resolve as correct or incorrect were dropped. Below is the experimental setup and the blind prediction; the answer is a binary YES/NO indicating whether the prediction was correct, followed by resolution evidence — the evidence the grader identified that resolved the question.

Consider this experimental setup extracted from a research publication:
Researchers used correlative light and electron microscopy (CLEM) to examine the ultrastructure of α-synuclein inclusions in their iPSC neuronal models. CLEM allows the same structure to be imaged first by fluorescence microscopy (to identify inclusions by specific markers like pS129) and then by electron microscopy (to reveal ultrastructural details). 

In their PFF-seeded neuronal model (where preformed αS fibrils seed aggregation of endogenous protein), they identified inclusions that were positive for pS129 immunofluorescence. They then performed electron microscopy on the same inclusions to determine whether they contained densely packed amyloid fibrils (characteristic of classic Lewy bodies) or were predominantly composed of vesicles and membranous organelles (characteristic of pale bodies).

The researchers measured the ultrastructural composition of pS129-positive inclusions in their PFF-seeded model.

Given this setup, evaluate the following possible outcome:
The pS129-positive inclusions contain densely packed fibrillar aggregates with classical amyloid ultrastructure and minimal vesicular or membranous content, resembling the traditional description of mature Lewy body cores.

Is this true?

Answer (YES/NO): NO